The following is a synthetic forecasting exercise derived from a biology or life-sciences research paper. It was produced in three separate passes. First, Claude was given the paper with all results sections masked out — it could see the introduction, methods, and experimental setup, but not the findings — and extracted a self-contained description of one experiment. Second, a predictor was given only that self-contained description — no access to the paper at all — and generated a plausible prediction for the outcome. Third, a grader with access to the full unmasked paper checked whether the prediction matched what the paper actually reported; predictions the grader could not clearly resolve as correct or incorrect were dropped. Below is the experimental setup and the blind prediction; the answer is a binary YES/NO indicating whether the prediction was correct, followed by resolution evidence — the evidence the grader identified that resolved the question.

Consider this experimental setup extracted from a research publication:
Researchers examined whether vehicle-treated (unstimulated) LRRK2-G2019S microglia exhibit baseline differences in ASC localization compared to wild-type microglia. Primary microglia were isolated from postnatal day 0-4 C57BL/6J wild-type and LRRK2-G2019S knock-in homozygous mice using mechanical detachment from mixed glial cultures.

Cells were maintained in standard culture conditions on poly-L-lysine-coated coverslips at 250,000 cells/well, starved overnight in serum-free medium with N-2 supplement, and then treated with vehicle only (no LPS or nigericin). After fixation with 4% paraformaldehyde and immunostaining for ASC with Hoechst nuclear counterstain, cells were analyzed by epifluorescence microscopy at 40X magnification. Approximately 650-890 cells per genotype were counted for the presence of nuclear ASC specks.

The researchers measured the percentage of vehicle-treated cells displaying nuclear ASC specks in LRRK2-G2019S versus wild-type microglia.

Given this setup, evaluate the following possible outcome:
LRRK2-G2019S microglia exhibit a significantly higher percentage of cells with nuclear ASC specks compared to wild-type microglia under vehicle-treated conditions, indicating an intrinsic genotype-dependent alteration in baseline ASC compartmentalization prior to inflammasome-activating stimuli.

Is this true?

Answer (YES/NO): YES